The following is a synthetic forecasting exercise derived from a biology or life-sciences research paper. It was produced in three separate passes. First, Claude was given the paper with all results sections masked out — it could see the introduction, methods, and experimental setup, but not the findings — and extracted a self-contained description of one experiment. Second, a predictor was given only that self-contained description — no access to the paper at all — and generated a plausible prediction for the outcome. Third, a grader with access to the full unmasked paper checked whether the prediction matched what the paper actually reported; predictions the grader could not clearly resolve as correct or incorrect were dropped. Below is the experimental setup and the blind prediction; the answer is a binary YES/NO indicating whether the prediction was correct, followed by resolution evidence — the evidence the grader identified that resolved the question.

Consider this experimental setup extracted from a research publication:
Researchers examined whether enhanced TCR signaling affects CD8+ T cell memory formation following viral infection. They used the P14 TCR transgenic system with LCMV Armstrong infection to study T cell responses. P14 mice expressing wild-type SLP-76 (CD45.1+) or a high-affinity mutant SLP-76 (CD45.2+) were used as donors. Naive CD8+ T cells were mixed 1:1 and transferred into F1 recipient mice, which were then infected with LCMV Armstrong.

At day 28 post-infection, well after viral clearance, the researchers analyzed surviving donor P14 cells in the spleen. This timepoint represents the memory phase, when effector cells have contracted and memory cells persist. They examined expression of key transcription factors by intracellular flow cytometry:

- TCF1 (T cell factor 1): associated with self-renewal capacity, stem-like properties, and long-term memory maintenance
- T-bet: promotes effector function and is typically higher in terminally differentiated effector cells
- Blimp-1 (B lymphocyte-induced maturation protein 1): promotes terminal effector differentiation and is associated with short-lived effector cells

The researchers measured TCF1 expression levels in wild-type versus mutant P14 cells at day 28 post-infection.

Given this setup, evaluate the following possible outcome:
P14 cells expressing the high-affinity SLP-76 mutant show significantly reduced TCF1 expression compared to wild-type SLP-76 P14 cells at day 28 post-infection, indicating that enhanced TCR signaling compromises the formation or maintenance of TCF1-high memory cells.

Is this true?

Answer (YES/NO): YES